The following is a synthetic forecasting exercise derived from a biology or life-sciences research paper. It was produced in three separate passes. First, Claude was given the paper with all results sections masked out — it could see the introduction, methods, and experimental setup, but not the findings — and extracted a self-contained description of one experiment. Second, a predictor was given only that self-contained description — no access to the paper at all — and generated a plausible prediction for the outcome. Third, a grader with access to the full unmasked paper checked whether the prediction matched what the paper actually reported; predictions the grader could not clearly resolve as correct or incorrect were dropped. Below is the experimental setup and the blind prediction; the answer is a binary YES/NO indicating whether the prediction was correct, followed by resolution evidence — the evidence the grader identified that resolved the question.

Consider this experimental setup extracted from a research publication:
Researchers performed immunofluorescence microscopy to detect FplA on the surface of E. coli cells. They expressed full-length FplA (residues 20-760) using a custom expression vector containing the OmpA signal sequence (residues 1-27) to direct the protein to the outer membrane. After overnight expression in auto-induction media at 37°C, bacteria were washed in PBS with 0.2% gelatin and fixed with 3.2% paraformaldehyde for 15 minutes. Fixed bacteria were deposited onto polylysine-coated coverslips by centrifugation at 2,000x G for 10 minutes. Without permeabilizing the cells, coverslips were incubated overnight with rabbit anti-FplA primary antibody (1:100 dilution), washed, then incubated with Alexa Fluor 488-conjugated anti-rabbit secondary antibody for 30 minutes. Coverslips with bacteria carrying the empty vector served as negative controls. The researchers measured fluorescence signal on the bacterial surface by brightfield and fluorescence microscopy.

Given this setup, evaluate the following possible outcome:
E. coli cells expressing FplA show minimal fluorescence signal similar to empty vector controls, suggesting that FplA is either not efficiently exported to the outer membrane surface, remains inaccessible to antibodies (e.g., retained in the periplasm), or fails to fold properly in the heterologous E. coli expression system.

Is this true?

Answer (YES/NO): NO